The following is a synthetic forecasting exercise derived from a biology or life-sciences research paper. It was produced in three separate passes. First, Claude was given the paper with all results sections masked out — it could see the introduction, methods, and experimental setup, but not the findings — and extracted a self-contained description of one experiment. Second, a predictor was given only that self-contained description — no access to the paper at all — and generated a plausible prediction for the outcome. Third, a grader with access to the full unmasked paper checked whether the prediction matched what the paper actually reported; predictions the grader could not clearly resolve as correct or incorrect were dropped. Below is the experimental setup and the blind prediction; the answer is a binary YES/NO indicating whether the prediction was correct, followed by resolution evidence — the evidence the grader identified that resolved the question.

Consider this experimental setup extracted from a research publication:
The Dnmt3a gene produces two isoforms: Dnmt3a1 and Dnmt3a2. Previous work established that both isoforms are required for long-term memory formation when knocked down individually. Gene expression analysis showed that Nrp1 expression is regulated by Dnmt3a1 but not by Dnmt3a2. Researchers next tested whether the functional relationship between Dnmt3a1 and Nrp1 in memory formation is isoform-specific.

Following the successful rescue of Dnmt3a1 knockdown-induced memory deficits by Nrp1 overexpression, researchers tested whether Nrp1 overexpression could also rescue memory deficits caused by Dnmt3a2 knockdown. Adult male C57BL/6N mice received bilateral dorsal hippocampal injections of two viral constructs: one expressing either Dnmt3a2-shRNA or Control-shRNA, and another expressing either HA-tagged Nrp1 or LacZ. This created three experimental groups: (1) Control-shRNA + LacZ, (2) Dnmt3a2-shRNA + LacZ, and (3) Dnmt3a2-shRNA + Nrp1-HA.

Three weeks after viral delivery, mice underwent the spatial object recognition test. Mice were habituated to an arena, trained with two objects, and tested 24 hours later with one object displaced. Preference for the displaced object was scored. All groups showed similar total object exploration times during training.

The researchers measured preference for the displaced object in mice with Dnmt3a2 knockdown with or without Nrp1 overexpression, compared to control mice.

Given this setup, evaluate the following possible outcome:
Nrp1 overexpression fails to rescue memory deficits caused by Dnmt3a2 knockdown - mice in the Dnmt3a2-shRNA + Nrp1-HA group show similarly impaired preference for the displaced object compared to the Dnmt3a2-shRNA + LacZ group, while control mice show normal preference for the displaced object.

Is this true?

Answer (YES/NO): YES